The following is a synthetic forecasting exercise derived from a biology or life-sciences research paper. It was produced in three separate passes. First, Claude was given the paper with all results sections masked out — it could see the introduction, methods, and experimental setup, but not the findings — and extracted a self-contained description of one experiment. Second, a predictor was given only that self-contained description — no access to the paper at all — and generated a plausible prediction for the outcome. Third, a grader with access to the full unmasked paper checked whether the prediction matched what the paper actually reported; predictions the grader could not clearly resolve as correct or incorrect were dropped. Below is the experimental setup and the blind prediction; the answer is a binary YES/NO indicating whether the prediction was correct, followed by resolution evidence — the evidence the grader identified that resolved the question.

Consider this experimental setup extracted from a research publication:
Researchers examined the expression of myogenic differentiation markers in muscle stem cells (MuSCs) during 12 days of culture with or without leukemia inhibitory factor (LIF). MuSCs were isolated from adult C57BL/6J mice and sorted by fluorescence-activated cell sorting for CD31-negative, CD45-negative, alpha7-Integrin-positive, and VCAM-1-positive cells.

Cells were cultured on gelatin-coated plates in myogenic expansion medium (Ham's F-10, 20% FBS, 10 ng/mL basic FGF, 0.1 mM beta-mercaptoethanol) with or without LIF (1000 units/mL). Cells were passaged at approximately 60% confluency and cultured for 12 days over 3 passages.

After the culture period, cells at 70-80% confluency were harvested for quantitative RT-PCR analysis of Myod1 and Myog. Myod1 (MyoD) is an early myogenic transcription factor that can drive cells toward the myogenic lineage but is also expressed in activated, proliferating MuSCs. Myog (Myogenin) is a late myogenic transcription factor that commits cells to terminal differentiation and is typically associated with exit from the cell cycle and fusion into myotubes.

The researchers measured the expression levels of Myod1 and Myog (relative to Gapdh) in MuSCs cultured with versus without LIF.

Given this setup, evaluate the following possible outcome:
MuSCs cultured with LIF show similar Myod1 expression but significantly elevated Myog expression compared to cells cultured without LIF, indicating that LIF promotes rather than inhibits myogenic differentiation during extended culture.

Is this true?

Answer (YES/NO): NO